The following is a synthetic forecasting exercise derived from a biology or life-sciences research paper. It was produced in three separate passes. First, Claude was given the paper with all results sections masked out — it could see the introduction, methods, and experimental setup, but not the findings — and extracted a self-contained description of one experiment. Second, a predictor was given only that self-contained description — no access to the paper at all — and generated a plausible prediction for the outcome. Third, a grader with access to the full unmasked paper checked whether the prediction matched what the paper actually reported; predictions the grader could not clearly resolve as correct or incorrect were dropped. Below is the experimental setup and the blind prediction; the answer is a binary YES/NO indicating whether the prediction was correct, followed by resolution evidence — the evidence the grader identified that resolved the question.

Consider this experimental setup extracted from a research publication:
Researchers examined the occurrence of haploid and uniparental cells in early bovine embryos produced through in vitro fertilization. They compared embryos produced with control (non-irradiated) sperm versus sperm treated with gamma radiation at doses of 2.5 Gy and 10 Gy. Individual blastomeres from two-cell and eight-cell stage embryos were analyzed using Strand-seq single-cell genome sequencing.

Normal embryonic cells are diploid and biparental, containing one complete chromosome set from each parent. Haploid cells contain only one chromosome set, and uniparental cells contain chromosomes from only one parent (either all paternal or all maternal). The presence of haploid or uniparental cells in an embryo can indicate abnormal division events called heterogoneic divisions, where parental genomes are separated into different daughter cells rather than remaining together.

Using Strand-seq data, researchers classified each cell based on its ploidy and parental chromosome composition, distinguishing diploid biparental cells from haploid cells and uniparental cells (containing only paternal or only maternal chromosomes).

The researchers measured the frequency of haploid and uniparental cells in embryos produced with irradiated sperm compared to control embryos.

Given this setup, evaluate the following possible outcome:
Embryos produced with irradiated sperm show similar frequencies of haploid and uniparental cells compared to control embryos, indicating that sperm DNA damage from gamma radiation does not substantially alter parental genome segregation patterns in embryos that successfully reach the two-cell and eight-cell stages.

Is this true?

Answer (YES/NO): NO